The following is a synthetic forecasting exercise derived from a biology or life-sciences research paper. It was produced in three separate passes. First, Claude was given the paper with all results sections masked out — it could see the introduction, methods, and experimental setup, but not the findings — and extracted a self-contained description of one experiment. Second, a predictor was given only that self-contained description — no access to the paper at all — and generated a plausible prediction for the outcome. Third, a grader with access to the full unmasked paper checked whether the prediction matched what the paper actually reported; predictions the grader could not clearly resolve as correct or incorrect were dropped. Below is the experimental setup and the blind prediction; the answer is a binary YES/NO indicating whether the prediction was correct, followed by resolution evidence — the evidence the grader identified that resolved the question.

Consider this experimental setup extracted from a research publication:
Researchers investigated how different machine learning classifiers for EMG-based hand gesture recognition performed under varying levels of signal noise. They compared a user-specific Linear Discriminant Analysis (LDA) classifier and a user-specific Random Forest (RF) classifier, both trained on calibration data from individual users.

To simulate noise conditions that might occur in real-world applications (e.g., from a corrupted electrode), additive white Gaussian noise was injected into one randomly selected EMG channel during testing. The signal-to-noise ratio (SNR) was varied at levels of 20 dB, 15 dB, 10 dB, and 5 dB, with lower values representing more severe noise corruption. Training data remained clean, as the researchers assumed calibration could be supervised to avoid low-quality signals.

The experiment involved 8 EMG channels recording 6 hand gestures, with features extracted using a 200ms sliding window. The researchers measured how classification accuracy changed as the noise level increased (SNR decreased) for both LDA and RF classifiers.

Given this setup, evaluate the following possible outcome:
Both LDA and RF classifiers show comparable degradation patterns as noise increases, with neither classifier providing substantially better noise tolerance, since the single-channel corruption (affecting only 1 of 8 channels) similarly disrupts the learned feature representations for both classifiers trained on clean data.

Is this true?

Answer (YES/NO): NO